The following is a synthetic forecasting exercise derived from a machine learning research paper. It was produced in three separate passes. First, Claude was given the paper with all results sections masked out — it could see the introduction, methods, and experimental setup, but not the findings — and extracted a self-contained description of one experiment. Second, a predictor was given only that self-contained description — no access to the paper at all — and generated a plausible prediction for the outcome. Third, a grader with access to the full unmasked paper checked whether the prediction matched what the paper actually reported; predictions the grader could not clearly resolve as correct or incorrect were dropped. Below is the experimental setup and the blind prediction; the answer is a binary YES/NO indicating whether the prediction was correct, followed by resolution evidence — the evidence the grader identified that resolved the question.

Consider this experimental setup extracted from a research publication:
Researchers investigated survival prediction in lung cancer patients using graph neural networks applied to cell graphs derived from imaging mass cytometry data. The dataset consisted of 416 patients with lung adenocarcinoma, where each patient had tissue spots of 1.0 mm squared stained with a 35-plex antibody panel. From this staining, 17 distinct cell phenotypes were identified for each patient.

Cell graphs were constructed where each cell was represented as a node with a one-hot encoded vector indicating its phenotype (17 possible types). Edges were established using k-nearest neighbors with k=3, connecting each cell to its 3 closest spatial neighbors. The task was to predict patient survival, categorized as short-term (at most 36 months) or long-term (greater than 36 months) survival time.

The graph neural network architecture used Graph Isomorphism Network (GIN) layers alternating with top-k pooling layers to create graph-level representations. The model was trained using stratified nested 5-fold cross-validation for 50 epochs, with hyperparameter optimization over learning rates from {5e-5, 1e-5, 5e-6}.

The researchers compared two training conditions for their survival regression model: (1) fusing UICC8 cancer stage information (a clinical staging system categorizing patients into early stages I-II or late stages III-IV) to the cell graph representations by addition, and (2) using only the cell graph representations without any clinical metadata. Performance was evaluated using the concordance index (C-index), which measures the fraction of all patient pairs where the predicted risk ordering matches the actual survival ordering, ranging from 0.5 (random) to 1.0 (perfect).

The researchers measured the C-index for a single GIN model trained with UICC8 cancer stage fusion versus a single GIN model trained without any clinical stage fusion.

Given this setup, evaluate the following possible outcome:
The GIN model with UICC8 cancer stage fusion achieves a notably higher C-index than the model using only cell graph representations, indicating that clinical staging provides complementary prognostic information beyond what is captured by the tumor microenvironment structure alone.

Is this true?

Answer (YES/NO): YES